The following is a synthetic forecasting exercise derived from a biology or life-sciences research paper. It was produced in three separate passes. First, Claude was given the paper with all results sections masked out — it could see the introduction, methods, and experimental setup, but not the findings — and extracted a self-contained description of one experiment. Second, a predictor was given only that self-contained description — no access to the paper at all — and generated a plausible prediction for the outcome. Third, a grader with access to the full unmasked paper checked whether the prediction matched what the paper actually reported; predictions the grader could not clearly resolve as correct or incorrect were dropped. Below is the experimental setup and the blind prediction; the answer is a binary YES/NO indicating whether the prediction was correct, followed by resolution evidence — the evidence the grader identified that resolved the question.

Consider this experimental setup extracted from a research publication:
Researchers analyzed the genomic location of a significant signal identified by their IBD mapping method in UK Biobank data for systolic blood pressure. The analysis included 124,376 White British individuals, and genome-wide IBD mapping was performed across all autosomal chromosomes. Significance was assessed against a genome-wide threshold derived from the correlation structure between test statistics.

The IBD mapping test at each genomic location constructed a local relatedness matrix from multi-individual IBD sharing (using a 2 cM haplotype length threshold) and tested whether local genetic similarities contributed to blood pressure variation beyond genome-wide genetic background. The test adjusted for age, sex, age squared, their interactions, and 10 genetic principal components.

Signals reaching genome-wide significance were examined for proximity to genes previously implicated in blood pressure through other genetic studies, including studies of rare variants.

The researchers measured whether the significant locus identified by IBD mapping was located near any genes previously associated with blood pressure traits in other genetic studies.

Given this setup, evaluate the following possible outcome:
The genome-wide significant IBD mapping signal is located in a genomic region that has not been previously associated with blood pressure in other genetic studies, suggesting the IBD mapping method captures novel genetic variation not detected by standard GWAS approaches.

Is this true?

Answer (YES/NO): NO